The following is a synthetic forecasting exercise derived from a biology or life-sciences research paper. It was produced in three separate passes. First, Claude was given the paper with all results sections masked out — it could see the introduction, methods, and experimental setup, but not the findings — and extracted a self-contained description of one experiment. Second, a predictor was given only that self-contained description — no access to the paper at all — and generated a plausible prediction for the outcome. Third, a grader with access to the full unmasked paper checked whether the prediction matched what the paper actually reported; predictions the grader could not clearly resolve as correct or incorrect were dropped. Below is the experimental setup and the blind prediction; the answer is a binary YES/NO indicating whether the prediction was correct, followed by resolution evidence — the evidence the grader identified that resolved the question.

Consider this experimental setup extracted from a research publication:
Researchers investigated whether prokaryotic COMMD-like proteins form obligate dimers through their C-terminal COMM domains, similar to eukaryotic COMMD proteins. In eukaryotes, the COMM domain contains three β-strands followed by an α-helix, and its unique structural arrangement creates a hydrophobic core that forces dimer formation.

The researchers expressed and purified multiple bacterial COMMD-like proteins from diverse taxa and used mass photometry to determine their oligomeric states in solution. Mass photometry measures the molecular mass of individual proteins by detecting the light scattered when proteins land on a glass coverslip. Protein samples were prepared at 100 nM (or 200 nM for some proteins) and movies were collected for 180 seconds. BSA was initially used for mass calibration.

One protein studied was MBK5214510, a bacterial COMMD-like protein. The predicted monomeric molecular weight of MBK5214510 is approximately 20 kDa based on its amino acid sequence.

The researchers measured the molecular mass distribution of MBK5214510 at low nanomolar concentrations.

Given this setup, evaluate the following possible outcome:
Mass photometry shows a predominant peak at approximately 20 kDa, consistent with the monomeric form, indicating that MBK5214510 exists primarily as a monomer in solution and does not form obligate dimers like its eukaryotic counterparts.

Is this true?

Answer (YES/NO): NO